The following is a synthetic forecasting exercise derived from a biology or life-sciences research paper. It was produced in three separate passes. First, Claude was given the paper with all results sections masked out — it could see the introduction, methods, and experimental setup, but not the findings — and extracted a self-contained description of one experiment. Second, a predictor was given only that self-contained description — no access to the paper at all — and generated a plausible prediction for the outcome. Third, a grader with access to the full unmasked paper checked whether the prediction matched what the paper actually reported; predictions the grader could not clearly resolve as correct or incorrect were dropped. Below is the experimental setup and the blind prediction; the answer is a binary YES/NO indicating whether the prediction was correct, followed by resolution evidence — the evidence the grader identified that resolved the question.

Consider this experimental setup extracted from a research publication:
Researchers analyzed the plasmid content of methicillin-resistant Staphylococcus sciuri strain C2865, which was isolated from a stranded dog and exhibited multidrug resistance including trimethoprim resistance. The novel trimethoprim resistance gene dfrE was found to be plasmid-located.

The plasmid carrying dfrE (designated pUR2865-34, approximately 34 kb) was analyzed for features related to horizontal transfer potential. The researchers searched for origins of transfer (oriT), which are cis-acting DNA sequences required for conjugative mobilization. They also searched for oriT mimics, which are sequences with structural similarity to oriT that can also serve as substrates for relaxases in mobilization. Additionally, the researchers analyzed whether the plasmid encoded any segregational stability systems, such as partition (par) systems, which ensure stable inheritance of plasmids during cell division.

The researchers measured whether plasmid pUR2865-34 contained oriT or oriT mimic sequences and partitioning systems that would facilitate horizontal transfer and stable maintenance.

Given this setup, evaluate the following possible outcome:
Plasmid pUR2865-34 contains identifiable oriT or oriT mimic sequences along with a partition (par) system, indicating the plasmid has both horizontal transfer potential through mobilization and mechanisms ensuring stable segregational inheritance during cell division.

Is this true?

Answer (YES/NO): YES